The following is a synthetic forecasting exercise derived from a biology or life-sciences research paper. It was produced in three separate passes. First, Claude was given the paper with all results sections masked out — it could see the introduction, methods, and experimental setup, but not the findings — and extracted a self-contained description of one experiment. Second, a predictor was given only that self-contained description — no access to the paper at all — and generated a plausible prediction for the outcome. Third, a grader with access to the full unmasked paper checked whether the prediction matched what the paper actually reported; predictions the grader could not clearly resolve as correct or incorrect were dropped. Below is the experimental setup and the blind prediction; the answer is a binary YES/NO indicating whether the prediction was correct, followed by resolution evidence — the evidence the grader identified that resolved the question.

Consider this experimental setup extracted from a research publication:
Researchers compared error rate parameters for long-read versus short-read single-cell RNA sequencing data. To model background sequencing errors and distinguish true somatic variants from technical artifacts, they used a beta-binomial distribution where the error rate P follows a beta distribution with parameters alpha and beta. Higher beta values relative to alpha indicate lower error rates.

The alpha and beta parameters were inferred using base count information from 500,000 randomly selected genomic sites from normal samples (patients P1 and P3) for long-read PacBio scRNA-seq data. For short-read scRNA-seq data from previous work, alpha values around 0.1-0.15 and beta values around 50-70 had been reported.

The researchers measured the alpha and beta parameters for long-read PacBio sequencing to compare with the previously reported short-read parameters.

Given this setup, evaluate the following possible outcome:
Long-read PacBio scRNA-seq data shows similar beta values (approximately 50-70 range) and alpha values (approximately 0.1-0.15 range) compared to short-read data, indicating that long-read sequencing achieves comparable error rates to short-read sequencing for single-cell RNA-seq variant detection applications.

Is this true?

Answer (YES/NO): NO